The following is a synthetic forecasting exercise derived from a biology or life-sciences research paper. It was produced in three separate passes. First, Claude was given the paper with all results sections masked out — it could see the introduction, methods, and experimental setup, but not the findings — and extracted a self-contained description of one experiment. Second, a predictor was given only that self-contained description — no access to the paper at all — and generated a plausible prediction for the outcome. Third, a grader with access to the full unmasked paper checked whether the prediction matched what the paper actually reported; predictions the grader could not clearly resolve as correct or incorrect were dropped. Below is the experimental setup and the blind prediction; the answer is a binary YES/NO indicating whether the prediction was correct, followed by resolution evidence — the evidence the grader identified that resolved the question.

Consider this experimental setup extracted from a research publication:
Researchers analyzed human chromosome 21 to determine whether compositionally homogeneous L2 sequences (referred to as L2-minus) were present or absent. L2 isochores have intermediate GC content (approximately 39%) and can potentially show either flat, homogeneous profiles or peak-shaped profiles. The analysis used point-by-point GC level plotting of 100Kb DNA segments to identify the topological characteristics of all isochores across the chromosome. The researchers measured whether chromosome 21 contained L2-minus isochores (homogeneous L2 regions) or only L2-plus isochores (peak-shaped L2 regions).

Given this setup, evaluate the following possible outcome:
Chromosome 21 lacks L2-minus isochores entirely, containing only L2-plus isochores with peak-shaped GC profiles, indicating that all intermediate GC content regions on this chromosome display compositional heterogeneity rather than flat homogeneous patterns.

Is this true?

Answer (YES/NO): YES